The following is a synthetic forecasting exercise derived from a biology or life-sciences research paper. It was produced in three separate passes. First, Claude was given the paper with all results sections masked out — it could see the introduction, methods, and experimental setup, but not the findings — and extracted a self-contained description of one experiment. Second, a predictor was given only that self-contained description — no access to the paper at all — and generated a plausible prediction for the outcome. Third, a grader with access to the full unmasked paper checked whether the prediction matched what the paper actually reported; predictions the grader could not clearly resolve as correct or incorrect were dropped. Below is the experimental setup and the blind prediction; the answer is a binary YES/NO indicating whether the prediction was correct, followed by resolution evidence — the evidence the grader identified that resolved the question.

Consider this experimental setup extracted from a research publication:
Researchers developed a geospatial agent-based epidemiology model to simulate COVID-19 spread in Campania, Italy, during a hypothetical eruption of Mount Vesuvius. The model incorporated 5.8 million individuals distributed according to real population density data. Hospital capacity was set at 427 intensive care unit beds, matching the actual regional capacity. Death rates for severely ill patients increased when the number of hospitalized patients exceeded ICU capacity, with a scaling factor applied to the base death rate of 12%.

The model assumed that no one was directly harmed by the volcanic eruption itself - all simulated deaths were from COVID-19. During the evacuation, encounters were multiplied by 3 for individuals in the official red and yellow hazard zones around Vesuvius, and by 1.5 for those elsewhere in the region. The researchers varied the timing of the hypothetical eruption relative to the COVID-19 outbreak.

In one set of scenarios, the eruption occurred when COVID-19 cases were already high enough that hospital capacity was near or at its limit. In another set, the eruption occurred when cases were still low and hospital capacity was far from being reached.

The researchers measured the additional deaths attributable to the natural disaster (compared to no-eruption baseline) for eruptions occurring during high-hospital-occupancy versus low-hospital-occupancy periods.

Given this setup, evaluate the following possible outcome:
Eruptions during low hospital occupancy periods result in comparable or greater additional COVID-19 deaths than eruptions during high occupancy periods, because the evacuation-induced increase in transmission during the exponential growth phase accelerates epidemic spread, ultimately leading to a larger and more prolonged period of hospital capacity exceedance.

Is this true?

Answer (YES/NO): NO